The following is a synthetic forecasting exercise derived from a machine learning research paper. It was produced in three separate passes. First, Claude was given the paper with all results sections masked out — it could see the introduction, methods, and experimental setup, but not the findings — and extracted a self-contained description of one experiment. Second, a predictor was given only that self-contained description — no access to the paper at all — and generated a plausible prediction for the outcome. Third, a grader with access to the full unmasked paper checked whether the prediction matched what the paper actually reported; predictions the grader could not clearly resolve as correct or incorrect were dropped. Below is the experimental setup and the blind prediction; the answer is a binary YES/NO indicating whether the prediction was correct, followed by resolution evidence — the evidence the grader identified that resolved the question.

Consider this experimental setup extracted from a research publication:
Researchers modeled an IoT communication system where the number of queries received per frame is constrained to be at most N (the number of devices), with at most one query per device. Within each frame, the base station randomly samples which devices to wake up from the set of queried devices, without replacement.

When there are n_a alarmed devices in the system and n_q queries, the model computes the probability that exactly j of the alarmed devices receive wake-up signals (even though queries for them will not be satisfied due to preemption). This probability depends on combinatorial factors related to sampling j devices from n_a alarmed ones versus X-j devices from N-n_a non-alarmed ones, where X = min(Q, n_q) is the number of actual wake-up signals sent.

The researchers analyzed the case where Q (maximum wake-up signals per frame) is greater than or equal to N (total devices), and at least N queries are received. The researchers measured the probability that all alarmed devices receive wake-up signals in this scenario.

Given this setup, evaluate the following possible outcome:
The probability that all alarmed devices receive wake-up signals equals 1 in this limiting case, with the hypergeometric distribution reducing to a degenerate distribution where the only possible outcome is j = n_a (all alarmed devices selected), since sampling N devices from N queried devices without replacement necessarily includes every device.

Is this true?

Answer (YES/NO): YES